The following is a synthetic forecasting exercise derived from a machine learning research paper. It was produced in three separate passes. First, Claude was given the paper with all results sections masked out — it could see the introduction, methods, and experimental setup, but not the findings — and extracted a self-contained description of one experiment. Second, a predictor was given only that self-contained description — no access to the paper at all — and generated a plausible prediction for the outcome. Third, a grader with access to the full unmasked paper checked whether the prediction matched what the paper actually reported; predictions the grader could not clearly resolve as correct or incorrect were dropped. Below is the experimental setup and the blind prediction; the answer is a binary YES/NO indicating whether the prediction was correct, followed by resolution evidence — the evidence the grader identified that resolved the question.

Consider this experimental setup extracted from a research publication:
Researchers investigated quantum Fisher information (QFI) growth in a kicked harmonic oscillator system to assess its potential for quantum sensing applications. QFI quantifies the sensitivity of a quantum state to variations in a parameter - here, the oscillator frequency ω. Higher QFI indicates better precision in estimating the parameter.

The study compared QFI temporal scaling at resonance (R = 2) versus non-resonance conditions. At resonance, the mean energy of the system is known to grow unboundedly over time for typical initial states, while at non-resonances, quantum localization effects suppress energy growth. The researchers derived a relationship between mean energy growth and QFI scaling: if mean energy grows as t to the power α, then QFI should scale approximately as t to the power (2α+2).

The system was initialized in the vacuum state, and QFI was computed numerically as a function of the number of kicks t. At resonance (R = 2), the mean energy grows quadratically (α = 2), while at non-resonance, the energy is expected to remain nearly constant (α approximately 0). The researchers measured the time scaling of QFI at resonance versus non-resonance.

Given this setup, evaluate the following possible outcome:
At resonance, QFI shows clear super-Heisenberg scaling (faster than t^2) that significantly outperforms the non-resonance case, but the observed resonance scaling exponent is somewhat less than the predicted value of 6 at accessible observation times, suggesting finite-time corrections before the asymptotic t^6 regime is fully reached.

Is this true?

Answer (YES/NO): NO